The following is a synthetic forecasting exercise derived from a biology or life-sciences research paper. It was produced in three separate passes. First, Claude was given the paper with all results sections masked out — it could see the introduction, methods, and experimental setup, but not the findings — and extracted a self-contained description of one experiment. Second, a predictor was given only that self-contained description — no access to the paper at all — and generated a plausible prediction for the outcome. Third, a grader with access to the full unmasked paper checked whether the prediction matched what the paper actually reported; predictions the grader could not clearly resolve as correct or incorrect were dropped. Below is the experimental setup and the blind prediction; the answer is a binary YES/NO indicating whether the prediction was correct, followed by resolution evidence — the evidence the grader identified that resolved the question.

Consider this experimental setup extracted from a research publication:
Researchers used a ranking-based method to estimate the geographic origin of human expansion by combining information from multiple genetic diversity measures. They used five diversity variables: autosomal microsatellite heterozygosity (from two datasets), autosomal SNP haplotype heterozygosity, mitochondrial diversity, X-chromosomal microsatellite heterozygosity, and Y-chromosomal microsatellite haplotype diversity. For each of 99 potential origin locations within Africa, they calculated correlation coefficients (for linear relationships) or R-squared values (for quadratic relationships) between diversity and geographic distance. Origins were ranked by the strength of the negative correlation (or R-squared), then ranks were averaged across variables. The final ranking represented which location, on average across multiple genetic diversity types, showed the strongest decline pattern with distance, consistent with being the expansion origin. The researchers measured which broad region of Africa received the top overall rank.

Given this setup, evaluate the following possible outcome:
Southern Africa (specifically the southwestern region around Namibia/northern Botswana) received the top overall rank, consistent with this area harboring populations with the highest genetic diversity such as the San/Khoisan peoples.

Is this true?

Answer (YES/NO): YES